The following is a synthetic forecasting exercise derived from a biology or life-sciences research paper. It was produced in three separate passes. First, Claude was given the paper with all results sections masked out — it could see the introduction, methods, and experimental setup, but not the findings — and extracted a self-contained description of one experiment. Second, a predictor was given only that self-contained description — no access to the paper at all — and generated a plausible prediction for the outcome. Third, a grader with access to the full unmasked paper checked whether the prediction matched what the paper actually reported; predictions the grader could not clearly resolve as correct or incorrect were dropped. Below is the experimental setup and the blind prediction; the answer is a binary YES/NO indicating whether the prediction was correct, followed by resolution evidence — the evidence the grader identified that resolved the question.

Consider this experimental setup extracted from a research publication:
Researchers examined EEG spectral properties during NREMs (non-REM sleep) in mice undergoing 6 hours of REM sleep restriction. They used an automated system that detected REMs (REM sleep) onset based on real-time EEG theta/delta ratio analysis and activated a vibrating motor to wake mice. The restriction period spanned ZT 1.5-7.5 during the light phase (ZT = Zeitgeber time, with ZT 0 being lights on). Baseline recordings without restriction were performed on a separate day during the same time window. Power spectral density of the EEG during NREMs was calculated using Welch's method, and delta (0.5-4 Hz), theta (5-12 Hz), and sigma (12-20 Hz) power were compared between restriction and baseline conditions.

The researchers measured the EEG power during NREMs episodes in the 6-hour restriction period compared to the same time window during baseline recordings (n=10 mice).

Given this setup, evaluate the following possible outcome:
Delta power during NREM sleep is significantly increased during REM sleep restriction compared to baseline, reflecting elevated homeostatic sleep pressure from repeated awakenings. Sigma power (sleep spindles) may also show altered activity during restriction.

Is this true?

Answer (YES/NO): NO